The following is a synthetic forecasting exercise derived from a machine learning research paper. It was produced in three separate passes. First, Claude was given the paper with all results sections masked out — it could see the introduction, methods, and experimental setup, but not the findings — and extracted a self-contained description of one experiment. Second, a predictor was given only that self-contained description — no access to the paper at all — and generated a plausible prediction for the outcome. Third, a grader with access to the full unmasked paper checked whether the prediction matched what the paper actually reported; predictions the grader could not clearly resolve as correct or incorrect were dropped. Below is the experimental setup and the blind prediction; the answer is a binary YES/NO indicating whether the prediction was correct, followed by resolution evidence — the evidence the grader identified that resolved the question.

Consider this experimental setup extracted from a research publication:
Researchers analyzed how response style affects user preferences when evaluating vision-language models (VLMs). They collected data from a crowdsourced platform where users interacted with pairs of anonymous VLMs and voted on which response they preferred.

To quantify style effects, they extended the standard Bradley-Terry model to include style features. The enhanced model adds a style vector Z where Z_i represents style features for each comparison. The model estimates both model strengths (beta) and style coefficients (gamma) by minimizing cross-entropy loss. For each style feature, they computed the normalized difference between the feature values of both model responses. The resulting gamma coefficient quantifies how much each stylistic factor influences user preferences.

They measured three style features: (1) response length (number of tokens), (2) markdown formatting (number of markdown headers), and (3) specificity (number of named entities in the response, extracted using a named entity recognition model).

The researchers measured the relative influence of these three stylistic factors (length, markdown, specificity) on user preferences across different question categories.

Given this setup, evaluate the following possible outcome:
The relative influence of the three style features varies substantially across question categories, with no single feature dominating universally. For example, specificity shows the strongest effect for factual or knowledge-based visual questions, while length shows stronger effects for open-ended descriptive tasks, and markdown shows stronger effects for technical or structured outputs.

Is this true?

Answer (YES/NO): NO